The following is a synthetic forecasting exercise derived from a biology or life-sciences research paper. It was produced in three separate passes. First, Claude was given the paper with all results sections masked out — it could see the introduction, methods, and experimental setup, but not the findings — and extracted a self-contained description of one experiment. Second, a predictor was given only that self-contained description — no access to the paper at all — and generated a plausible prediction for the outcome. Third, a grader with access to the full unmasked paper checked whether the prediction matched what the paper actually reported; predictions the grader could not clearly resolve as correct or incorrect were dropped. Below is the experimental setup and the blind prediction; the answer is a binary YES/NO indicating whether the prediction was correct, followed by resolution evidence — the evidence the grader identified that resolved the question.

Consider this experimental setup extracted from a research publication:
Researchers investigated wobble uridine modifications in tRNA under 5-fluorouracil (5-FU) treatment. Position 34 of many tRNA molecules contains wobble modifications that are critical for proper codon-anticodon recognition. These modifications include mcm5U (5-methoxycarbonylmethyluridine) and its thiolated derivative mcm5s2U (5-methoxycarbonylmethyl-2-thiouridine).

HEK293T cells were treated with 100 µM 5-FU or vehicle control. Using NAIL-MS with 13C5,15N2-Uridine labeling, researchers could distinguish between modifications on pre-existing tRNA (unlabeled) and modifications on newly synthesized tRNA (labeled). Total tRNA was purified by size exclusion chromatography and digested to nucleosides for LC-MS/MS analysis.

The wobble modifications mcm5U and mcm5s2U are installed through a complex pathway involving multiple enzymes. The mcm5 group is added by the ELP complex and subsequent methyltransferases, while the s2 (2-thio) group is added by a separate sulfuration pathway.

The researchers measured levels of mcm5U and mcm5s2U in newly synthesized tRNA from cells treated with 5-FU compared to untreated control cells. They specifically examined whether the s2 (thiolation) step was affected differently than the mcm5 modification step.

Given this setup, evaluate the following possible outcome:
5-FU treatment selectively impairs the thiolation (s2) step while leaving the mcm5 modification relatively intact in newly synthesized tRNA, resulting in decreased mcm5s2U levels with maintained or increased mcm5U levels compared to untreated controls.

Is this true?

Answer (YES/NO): NO